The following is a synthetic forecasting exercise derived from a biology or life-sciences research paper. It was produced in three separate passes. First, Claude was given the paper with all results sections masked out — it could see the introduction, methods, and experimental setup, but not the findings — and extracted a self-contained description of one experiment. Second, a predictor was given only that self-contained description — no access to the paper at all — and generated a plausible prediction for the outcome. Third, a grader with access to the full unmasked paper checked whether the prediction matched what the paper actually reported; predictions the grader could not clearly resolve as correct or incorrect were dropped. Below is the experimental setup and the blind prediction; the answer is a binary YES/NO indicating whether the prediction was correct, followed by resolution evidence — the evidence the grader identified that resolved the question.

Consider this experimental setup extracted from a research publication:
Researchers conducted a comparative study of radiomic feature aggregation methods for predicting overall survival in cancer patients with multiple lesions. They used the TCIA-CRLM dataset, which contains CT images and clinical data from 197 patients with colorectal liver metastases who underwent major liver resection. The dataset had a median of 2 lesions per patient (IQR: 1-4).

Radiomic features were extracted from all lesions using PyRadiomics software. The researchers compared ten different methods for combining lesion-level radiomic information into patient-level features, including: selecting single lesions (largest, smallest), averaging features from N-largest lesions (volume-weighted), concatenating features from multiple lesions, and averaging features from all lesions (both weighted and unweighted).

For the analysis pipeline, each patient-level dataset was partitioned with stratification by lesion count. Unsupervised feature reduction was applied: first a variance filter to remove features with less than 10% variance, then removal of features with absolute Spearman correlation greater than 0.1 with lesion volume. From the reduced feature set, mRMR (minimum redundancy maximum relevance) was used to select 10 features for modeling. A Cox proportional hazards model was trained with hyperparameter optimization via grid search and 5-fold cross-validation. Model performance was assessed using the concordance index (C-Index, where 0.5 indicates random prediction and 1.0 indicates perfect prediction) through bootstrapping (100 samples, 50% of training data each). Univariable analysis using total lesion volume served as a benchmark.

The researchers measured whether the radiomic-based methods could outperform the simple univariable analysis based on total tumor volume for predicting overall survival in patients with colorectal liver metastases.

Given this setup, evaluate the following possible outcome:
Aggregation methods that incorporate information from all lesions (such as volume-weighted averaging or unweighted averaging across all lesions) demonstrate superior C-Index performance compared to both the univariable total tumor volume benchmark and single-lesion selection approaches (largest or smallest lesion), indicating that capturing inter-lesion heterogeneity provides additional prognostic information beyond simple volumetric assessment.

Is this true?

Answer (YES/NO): YES